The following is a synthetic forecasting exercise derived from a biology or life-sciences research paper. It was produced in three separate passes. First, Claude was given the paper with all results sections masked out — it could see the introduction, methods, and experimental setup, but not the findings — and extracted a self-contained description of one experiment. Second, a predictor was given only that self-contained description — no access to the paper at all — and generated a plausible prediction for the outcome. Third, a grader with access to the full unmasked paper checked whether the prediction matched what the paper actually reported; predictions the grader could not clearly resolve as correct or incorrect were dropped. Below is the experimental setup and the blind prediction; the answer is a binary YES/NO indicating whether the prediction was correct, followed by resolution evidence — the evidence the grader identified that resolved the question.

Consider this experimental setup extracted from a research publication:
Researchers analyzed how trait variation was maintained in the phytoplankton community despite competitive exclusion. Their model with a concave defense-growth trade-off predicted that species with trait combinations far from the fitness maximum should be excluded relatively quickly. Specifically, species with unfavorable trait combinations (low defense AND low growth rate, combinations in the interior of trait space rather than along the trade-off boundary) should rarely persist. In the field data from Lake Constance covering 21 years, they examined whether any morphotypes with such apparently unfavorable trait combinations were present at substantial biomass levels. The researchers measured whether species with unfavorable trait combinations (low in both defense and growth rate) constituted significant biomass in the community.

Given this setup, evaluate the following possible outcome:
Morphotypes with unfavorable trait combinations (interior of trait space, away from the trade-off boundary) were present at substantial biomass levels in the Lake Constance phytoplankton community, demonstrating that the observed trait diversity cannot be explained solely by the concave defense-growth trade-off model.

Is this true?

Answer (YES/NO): NO